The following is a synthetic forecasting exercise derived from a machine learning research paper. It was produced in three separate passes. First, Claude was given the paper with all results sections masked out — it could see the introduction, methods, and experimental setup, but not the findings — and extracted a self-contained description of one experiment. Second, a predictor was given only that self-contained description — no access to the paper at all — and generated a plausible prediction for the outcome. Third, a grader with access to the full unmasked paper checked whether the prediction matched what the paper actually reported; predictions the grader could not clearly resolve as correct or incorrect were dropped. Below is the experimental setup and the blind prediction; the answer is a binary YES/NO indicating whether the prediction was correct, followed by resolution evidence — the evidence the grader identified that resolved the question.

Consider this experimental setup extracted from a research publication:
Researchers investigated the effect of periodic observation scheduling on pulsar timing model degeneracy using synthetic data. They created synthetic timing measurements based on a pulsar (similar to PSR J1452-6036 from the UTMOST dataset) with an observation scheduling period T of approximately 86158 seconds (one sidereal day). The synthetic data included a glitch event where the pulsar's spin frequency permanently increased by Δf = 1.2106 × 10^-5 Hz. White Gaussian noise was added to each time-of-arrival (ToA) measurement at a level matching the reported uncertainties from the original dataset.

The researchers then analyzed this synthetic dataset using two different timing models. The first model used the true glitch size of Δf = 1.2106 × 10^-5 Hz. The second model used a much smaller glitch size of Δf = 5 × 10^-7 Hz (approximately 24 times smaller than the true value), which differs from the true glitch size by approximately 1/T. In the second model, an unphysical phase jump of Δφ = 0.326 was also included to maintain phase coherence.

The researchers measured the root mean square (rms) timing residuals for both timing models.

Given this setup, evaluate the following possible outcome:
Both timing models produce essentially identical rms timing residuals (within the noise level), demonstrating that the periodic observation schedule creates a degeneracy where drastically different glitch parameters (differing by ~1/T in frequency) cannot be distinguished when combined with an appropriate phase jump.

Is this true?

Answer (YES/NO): YES